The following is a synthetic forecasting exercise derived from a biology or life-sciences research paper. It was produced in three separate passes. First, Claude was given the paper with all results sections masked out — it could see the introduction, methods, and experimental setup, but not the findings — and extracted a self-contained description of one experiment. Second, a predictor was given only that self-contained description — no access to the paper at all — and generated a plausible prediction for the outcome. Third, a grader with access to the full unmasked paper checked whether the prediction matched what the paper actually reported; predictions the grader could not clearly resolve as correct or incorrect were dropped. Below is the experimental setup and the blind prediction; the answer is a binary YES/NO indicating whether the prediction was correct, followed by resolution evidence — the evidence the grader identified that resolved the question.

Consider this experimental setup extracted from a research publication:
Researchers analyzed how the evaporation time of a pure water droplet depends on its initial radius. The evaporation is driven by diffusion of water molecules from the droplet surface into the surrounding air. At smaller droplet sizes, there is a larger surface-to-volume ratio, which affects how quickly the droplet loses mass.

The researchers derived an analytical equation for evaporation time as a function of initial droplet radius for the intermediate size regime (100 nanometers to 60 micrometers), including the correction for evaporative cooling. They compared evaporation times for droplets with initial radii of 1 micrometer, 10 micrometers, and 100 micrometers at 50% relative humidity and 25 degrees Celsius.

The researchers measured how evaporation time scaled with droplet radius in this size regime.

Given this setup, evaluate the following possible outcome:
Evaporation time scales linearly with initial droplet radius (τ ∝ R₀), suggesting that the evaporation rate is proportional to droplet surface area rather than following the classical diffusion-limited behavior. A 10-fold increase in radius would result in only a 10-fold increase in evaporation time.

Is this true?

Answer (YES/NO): NO